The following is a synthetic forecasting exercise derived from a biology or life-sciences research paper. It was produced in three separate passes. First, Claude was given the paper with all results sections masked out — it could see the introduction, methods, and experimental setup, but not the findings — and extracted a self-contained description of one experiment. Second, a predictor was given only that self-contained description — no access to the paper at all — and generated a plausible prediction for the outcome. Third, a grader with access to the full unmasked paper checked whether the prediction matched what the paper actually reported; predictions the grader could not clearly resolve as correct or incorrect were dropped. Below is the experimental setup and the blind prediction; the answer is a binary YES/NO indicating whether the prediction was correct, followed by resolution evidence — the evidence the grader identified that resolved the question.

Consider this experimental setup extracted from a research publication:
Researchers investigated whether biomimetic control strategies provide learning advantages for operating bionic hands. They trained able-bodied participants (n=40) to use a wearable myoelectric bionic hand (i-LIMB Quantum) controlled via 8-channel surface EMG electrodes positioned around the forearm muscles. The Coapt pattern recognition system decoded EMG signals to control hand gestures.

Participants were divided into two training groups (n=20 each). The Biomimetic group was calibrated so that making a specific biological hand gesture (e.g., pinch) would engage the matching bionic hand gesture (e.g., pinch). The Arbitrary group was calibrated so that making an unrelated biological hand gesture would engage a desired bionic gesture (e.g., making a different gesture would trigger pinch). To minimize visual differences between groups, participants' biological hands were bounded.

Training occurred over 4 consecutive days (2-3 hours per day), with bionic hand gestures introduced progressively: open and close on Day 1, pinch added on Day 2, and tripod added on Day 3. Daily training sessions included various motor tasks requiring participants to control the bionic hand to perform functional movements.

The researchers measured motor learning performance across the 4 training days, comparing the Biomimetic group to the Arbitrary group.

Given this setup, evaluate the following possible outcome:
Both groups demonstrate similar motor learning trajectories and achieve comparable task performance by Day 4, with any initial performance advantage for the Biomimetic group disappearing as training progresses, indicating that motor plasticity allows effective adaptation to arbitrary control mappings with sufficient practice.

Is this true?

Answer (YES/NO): NO